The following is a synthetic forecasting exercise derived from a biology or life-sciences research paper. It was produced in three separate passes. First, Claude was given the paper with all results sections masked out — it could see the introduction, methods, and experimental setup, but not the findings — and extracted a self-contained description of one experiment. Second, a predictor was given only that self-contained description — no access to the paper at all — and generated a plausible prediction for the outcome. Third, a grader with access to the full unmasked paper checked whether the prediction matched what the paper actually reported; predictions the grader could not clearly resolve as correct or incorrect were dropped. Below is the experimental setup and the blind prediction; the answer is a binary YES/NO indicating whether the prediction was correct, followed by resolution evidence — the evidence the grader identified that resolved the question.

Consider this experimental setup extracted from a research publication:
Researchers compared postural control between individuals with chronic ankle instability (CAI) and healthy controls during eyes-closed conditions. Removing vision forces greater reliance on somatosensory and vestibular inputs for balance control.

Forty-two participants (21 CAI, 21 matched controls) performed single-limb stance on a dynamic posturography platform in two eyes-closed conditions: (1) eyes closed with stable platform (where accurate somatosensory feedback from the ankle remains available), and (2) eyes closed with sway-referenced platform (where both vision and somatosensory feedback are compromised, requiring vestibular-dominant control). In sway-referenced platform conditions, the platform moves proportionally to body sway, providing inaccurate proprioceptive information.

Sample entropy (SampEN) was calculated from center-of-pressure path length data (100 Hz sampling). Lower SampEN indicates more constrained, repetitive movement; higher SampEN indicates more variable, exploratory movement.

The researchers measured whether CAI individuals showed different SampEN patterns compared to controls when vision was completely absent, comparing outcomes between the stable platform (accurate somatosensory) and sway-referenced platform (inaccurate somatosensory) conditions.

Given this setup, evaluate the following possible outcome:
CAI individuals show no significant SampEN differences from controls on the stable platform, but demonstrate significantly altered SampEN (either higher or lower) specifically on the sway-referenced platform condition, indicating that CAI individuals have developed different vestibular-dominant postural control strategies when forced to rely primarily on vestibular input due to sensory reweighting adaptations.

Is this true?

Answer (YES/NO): YES